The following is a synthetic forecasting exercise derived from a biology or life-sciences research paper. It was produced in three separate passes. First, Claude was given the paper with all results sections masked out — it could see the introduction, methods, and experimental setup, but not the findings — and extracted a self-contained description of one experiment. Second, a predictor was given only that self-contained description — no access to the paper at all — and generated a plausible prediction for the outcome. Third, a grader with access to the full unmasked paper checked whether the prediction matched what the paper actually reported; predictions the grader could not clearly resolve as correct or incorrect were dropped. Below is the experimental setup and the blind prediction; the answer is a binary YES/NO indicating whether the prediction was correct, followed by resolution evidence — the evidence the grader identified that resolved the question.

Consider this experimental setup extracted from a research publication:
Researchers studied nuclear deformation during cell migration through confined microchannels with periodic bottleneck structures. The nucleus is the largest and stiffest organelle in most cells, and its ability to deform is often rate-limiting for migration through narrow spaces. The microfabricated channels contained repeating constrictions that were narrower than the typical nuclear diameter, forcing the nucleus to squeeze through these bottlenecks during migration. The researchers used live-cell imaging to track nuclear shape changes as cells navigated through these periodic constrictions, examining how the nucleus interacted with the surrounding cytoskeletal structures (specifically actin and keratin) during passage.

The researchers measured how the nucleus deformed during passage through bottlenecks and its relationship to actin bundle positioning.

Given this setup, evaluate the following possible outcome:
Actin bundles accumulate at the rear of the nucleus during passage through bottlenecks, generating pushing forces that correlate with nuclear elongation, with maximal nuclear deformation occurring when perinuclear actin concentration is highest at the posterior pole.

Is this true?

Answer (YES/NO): NO